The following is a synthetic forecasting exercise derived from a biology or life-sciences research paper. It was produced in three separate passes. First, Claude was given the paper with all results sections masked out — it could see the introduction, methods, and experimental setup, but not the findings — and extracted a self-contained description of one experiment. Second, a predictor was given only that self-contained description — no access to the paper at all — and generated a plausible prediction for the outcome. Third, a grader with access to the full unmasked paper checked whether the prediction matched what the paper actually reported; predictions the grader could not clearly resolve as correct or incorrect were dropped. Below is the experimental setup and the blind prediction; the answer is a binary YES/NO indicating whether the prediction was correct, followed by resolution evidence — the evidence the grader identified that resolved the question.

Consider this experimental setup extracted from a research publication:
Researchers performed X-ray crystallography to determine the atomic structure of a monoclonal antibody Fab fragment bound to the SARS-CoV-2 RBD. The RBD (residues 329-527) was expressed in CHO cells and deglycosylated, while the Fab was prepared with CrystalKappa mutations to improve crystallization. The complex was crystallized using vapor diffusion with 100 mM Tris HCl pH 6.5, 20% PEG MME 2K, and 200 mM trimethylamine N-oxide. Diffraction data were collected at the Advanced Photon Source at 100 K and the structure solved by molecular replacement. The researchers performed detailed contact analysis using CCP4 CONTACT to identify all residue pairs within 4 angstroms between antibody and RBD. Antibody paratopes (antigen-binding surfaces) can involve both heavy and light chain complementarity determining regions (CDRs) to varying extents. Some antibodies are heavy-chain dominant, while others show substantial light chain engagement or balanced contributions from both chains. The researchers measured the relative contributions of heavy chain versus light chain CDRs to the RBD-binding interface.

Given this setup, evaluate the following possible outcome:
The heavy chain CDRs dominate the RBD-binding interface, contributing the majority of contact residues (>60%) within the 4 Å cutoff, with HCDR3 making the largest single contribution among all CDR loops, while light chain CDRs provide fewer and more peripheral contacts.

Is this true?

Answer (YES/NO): NO